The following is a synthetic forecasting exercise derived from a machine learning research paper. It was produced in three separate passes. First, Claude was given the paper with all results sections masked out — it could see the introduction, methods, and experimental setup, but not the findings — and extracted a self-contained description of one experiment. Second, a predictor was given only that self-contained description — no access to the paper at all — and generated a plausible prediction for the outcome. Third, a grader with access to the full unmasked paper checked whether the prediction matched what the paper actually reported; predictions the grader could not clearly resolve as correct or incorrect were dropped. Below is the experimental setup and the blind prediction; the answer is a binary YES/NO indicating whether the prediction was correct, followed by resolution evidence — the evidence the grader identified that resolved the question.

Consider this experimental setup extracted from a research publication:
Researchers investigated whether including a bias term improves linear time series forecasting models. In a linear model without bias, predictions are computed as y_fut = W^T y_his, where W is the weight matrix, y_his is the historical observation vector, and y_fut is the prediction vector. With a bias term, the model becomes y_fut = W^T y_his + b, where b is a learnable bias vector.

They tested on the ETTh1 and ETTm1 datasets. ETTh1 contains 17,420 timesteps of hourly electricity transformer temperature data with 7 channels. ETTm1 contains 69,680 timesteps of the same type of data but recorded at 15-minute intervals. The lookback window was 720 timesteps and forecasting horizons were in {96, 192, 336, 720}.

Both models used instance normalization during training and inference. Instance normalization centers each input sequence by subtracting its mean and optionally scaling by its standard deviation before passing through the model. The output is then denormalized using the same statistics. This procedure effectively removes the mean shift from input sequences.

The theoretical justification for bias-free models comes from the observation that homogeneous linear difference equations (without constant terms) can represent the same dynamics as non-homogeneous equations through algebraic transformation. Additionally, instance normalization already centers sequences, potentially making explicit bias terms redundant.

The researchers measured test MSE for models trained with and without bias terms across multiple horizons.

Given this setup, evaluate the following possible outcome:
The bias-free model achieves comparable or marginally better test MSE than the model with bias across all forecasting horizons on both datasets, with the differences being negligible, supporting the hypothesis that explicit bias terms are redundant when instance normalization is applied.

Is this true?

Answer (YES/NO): YES